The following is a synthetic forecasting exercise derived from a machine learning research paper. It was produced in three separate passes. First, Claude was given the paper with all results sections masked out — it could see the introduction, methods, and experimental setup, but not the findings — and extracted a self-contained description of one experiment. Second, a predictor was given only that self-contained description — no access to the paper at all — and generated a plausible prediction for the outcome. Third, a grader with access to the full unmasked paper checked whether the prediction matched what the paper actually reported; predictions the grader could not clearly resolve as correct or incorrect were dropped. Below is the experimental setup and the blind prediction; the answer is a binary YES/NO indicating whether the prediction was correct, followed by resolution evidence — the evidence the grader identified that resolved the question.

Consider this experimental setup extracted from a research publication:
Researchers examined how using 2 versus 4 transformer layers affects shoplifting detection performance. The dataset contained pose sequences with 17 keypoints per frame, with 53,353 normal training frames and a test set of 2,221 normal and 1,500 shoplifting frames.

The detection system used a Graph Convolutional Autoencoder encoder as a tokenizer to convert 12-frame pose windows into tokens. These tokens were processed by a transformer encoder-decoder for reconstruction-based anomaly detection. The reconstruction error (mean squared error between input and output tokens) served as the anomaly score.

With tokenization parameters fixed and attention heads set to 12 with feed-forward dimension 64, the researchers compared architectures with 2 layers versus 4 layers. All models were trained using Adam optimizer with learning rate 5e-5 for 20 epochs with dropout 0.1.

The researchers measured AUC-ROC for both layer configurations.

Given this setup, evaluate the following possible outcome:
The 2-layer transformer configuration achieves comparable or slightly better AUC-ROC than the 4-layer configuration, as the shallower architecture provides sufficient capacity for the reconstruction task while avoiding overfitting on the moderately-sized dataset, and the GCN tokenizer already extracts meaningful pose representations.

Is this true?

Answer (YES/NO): YES